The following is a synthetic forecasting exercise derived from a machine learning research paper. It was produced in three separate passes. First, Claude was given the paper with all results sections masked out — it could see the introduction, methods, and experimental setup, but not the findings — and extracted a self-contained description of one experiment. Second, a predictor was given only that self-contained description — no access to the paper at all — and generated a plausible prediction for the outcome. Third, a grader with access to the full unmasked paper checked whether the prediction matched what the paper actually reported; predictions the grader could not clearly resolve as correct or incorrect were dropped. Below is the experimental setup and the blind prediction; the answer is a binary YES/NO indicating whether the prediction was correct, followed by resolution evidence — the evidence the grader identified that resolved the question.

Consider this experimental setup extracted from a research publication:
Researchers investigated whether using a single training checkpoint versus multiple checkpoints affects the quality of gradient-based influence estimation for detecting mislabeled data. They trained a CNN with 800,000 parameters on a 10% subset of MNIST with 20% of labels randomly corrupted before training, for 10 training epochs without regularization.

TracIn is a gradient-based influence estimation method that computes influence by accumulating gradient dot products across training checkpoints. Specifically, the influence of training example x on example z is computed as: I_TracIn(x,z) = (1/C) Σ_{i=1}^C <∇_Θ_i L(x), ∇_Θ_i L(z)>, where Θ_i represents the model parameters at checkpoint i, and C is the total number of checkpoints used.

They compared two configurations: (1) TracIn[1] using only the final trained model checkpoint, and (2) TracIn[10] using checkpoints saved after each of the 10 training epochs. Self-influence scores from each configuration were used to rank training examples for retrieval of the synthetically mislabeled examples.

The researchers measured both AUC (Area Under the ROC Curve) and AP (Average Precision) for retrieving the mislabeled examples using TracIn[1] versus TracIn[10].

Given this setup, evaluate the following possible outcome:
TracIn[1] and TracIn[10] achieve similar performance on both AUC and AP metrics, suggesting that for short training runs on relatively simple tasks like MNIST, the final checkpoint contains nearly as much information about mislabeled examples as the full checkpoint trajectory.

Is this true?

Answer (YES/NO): NO